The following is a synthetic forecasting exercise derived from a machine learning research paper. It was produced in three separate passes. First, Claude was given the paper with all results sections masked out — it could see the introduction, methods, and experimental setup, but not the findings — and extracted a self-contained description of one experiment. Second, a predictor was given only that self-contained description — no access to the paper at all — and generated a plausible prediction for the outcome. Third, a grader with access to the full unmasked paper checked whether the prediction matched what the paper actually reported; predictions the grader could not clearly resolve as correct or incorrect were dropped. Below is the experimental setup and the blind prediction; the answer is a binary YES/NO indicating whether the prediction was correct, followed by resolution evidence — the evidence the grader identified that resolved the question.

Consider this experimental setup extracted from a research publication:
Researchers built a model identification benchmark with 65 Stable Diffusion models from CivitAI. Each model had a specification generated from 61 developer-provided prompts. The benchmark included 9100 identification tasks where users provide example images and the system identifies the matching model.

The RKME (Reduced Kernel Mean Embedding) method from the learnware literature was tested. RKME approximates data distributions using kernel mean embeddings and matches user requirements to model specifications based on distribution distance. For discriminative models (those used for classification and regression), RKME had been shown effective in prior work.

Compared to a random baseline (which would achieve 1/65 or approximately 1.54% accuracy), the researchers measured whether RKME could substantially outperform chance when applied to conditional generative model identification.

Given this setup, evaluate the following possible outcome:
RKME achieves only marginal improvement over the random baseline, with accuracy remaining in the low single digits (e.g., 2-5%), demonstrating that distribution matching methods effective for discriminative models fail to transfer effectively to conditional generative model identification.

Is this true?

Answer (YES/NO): YES